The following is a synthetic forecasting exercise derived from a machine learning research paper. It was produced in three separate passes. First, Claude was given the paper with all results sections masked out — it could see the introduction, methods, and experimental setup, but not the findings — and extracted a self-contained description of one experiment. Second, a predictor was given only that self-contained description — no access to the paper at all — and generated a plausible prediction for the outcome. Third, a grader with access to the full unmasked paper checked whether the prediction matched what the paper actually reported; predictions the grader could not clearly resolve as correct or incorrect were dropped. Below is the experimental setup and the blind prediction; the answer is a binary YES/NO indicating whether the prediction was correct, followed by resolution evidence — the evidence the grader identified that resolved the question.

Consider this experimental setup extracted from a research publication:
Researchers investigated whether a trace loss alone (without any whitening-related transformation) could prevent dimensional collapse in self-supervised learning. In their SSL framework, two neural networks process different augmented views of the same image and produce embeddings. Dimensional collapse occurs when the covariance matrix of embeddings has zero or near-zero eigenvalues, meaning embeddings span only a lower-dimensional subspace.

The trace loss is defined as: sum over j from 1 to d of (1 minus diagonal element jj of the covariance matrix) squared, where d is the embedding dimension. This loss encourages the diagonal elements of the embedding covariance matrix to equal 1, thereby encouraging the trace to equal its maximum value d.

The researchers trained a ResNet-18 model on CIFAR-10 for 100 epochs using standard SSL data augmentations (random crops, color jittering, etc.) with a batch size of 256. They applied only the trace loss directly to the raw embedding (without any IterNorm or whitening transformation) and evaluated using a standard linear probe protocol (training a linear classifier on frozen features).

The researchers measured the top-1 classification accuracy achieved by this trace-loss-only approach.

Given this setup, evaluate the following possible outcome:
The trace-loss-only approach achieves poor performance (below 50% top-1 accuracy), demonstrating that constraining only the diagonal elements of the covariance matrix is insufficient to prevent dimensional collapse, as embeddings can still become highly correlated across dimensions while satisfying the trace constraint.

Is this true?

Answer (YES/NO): YES